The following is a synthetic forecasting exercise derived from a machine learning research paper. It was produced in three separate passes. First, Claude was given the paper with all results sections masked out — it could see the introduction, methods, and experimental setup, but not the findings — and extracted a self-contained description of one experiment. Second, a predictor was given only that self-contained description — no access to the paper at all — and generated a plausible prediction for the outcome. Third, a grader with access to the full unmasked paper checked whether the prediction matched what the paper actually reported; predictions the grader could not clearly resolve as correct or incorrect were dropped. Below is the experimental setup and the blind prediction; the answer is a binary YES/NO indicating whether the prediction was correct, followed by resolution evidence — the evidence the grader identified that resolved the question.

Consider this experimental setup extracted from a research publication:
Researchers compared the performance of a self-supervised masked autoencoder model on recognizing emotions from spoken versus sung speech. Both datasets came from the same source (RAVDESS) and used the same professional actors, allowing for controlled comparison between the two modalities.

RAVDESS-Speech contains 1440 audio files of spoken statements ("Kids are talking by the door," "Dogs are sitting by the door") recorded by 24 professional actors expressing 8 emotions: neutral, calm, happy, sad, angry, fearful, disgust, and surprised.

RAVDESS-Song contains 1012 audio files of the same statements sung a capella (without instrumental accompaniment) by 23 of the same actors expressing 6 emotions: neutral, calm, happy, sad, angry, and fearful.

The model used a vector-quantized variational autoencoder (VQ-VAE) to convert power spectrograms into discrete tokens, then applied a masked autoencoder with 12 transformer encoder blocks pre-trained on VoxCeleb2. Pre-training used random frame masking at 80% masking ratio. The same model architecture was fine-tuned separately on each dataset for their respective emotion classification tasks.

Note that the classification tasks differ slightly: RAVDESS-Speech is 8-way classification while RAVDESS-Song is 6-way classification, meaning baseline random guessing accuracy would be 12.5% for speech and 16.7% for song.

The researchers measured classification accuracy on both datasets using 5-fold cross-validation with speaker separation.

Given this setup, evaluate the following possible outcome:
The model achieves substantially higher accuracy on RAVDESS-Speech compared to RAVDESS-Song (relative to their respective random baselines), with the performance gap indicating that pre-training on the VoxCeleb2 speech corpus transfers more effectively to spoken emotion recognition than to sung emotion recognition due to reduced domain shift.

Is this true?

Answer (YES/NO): NO